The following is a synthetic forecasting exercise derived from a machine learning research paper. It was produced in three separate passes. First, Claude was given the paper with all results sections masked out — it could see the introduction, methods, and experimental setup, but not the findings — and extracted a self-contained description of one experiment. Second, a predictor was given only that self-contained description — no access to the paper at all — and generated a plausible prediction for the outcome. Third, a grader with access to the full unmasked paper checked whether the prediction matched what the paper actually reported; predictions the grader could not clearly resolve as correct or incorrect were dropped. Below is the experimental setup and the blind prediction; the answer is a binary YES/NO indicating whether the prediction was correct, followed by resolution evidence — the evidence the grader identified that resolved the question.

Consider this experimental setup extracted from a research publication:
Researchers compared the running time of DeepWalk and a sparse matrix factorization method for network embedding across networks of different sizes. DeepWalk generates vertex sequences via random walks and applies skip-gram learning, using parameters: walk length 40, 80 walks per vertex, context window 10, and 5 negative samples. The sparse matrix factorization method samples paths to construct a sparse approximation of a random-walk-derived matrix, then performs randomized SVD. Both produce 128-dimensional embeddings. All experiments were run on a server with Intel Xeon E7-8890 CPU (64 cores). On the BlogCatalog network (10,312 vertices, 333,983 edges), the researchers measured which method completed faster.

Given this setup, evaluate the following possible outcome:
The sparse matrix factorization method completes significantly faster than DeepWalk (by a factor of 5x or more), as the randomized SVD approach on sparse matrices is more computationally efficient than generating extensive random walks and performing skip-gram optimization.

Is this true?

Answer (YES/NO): NO